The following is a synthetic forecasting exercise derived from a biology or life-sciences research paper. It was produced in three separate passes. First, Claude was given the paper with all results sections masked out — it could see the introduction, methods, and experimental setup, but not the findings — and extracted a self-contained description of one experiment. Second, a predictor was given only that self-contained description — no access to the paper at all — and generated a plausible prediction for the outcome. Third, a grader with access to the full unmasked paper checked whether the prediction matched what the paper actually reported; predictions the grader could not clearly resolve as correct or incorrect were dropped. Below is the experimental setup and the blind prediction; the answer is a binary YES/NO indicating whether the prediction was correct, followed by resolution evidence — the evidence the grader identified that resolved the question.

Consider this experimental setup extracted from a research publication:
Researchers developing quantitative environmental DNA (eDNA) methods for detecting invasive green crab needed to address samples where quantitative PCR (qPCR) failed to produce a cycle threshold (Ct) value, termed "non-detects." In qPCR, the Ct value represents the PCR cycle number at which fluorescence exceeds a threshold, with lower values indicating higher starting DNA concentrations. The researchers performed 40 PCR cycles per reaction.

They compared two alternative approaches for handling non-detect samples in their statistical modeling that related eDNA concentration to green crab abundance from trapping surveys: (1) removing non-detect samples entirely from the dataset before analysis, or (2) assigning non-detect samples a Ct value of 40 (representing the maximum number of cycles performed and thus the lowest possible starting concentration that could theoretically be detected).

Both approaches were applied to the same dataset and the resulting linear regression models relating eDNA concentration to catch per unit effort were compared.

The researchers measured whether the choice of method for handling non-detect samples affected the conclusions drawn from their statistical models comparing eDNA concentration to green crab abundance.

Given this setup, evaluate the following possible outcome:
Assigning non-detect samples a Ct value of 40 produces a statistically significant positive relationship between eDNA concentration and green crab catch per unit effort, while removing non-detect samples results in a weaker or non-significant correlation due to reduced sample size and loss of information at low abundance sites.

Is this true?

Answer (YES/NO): NO